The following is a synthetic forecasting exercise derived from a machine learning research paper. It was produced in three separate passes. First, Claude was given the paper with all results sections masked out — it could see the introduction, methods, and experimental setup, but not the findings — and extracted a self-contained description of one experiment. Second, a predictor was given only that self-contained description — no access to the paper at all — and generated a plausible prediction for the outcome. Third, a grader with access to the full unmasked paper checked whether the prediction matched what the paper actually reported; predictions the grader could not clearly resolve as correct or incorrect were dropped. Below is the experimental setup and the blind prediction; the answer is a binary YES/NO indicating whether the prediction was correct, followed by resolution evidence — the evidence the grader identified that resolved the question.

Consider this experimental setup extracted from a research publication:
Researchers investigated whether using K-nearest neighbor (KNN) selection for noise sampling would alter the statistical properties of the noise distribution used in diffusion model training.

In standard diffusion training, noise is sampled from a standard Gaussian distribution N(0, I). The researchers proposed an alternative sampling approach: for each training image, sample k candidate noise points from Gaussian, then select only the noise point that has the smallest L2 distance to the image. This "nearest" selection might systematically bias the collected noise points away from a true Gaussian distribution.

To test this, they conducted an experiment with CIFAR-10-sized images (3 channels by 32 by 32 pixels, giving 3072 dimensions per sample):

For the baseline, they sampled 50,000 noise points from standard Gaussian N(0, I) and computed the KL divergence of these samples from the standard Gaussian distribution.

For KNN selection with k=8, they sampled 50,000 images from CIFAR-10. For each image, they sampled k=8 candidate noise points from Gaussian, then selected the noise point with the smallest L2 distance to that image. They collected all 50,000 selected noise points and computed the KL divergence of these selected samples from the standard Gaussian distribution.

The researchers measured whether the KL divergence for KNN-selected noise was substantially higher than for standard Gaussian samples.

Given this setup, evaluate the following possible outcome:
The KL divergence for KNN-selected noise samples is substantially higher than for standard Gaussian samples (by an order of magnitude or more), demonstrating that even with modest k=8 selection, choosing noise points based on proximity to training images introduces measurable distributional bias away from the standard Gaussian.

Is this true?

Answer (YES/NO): NO